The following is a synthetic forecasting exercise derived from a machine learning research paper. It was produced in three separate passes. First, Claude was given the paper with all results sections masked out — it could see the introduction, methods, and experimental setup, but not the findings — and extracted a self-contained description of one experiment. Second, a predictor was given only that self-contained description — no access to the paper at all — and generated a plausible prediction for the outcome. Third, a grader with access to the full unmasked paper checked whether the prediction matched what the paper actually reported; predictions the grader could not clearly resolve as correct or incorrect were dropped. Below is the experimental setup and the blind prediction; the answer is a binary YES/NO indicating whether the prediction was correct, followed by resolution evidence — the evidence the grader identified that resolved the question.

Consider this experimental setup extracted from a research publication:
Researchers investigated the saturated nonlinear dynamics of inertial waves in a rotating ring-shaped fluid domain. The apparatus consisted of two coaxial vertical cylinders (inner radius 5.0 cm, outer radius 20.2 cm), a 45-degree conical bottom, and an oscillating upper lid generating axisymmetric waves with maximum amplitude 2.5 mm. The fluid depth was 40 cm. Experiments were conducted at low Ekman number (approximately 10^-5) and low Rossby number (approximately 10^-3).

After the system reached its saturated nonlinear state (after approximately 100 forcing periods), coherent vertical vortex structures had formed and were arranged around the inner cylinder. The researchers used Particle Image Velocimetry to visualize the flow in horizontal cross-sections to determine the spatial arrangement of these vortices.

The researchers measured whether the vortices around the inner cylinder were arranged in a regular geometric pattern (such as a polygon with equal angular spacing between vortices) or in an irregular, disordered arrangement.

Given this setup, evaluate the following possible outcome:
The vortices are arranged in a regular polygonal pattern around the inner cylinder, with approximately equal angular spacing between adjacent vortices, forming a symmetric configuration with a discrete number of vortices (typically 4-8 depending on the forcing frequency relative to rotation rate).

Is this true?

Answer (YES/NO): YES